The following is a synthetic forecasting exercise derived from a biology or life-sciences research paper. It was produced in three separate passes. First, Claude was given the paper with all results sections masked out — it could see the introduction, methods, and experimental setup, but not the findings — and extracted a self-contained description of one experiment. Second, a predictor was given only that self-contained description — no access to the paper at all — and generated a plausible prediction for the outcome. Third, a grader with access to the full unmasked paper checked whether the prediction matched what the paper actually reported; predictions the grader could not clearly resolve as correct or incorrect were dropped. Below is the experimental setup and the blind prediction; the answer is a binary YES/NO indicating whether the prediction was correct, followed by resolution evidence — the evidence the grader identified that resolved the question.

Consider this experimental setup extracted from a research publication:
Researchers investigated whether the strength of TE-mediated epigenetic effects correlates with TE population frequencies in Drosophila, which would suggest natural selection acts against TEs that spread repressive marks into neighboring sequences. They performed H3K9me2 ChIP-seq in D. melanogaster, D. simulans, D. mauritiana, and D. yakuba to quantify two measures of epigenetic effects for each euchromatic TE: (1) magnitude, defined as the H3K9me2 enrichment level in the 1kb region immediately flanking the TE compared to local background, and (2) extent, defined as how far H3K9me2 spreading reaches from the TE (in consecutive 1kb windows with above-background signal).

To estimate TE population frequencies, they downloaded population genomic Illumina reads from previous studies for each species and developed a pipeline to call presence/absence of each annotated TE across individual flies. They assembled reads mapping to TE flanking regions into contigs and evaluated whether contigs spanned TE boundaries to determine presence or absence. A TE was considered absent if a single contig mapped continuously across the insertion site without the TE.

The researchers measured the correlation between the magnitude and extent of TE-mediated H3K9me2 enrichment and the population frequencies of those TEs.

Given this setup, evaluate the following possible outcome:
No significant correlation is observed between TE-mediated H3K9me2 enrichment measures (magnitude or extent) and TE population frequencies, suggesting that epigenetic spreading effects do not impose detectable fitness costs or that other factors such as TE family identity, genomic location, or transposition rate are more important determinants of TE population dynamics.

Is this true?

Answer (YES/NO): NO